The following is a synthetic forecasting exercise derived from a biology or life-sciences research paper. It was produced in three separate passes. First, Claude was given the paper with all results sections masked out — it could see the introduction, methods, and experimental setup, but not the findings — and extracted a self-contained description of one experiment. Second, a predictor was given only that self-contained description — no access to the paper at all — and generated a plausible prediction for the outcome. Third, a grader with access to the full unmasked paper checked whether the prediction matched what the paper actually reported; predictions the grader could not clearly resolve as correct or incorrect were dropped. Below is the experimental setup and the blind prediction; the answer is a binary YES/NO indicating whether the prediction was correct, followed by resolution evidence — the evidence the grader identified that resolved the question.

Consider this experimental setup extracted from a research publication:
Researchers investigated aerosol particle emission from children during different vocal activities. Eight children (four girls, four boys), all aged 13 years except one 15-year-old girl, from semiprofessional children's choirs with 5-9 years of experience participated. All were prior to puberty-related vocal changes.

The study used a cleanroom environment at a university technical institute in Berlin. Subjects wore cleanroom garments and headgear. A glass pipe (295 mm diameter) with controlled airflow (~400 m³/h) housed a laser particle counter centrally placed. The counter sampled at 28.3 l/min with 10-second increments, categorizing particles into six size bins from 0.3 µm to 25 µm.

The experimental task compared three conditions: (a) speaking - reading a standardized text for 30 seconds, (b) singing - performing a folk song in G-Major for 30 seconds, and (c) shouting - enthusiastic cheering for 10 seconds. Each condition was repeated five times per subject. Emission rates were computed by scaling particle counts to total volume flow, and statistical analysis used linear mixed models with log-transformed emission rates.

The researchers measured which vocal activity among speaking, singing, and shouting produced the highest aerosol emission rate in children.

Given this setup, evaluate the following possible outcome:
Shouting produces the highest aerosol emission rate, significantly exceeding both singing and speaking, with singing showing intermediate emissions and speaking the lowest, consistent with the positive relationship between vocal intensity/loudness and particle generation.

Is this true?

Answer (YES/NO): YES